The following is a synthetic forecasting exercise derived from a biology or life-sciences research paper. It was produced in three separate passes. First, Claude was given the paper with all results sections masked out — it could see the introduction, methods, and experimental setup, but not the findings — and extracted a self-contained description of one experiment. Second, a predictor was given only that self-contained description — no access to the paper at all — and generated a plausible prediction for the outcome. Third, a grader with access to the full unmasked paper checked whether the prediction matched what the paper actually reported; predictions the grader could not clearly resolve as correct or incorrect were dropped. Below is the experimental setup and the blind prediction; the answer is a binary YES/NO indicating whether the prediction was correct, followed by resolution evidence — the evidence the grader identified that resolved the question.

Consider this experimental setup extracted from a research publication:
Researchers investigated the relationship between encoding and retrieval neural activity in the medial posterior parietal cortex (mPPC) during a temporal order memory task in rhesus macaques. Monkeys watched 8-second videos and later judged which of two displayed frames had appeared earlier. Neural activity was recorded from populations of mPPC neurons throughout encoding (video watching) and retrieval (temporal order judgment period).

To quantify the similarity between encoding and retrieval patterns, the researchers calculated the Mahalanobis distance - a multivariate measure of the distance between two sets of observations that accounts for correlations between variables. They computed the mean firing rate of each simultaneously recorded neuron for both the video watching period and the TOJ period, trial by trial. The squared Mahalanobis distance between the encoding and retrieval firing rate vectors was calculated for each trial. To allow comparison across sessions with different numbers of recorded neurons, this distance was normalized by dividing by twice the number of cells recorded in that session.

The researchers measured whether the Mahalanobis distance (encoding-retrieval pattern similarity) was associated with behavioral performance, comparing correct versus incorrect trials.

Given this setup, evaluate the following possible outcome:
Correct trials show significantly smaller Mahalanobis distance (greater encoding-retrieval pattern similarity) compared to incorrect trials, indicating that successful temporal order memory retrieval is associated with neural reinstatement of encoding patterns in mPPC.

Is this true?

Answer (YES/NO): YES